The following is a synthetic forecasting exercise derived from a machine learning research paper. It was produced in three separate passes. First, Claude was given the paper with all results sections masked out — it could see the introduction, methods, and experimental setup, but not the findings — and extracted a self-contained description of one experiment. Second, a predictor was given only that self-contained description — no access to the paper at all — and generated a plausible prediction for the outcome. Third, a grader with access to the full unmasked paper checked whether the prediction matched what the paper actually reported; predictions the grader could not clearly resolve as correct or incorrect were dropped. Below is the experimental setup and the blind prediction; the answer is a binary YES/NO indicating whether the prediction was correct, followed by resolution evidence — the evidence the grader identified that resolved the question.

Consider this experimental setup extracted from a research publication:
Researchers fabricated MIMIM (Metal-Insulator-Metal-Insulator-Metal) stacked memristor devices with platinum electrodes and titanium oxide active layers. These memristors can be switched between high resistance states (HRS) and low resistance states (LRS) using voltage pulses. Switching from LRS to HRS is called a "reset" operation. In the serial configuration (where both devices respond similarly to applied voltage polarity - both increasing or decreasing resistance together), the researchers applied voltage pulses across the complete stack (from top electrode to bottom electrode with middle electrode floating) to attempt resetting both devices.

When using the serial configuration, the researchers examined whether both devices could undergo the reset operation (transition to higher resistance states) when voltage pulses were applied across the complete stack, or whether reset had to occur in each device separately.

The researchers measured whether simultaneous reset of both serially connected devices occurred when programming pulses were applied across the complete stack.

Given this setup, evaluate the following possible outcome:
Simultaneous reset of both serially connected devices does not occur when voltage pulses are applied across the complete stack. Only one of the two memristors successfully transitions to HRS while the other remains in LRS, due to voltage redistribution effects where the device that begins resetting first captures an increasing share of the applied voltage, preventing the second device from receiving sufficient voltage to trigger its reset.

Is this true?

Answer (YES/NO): NO